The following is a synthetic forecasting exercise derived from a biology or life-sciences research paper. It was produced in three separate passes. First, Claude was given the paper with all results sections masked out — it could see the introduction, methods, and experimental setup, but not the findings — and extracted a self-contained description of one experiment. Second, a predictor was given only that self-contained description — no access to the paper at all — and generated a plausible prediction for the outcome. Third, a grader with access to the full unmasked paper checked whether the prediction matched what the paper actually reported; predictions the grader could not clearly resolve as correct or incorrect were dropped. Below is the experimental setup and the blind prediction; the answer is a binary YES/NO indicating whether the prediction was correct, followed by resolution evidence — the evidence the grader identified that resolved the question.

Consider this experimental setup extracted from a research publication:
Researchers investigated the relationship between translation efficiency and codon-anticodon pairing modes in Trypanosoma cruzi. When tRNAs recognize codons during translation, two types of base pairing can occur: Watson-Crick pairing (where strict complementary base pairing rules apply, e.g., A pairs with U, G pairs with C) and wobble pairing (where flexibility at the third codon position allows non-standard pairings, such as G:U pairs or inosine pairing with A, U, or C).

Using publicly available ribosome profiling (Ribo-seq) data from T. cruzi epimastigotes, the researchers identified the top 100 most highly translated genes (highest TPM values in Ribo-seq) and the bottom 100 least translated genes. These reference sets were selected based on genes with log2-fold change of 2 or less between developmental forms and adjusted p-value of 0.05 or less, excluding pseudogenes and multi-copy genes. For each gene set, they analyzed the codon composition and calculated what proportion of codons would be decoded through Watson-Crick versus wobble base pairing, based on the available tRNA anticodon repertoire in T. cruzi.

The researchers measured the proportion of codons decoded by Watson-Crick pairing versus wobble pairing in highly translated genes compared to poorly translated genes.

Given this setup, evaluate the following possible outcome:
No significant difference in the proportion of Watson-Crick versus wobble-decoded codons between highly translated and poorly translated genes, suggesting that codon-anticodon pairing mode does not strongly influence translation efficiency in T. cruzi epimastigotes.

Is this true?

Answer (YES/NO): NO